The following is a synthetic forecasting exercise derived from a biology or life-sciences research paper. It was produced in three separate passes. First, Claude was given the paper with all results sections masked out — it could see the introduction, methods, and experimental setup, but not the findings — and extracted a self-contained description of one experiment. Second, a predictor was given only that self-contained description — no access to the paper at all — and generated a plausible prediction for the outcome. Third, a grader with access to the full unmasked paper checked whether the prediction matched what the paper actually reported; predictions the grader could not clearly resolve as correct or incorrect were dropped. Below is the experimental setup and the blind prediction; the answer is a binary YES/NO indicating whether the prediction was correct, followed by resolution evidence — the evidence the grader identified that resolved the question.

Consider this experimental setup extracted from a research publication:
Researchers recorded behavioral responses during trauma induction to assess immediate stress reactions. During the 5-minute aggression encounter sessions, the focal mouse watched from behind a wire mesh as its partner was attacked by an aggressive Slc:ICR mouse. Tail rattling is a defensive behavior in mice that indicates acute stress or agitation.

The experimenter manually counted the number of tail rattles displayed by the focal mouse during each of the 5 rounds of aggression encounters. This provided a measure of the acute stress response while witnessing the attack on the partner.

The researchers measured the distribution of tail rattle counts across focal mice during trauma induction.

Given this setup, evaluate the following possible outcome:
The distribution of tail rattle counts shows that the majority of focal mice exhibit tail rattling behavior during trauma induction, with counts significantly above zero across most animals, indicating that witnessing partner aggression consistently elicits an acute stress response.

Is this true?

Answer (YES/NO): YES